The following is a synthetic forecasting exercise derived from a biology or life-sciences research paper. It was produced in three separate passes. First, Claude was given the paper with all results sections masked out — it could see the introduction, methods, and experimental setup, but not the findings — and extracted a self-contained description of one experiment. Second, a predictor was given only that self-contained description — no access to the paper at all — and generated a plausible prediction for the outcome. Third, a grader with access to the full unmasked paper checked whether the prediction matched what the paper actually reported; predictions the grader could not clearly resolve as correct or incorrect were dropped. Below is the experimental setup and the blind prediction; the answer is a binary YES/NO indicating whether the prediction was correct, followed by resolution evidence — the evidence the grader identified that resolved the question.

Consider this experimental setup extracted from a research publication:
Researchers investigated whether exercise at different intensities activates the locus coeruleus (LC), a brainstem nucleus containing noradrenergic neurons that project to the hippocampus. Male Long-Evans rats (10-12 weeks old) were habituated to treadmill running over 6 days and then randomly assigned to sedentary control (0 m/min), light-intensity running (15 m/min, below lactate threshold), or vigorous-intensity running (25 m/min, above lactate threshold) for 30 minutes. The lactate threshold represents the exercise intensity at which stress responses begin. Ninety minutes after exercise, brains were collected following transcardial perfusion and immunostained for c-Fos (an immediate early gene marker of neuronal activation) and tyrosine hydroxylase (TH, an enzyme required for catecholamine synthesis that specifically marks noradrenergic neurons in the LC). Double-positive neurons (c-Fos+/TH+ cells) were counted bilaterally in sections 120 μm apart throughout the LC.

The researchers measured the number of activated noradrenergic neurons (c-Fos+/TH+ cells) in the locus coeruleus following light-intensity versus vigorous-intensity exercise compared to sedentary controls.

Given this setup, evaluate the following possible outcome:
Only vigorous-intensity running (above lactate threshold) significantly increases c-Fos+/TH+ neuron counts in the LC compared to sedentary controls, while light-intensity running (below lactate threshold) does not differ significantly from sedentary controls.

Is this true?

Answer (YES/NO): NO